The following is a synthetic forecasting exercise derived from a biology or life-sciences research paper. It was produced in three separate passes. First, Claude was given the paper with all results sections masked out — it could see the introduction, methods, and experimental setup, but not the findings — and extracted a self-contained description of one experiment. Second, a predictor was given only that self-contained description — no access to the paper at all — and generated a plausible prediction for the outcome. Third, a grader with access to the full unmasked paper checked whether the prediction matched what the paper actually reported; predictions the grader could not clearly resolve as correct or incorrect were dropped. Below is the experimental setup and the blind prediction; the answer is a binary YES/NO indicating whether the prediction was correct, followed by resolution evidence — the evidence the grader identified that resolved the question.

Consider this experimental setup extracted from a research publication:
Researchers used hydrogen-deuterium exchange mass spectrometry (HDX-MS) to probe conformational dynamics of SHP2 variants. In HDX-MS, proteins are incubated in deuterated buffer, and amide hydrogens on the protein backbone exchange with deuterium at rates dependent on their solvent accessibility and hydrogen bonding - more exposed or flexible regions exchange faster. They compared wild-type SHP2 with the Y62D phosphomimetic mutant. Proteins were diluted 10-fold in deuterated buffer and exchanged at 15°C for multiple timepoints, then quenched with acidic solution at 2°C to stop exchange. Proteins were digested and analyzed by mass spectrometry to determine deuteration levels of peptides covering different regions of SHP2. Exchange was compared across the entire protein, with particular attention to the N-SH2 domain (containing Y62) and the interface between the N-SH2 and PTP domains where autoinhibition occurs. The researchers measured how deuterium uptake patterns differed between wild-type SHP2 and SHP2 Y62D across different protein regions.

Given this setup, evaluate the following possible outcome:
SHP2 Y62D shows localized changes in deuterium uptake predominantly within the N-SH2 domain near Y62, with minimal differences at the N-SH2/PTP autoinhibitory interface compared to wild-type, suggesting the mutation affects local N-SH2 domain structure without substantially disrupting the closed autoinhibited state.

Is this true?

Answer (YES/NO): NO